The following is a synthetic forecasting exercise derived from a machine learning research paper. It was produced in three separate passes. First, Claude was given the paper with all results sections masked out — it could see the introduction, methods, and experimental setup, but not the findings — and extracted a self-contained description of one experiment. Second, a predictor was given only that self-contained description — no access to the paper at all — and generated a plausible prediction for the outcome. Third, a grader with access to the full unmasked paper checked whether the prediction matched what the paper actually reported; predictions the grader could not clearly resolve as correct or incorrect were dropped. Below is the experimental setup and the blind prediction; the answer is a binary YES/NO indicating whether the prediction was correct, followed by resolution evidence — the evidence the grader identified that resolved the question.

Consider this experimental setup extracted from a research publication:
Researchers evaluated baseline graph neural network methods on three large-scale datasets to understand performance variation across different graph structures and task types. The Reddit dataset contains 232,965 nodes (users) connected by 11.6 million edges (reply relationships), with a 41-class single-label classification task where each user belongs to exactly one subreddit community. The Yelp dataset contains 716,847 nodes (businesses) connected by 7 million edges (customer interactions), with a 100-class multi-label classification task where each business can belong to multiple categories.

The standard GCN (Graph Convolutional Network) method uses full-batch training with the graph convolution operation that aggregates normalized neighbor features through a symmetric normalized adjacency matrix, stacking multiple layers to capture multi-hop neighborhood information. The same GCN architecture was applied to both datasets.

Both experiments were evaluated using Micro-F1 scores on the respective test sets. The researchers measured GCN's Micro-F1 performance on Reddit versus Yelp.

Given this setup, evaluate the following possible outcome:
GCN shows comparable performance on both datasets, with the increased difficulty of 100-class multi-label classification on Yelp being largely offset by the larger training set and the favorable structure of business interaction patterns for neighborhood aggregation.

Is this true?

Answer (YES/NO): NO